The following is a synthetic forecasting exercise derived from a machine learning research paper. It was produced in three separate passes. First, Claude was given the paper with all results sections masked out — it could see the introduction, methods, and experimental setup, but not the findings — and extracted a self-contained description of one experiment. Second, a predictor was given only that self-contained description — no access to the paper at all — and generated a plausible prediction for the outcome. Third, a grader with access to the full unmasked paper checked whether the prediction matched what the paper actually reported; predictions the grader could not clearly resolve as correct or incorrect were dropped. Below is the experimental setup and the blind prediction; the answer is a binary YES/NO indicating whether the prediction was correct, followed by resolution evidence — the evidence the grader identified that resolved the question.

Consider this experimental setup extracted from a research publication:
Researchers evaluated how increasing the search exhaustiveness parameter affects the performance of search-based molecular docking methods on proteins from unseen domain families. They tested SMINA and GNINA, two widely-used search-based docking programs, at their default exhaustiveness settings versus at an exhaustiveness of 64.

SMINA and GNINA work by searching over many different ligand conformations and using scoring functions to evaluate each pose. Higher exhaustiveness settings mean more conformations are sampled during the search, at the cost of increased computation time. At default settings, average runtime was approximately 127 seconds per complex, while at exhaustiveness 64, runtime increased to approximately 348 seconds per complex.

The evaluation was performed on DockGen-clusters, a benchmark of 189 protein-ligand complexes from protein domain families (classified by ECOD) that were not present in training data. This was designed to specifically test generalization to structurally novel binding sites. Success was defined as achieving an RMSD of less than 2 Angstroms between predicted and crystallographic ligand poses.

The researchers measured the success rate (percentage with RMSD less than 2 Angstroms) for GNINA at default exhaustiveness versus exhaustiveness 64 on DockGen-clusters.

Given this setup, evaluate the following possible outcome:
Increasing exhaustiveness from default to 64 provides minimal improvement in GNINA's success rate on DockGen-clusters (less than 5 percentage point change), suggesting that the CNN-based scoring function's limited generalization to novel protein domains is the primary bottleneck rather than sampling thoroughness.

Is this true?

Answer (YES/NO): YES